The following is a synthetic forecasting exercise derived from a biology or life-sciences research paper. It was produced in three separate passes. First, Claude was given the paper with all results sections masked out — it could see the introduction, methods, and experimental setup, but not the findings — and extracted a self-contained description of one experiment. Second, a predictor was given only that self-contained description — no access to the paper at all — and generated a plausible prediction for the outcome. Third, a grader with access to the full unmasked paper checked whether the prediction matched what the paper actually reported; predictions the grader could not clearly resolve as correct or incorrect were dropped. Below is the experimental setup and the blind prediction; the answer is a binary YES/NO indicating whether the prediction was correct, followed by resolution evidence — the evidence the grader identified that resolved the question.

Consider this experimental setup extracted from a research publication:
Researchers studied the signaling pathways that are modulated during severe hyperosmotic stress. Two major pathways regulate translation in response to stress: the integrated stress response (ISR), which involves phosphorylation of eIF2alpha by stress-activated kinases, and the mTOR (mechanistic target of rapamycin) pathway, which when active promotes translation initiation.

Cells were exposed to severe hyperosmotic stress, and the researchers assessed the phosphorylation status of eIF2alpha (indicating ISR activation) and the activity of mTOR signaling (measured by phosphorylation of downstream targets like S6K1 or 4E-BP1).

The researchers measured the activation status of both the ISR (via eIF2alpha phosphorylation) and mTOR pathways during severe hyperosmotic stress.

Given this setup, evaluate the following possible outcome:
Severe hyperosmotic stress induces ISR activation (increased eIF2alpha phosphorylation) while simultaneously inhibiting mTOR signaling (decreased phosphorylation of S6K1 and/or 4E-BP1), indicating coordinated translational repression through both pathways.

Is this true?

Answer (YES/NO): YES